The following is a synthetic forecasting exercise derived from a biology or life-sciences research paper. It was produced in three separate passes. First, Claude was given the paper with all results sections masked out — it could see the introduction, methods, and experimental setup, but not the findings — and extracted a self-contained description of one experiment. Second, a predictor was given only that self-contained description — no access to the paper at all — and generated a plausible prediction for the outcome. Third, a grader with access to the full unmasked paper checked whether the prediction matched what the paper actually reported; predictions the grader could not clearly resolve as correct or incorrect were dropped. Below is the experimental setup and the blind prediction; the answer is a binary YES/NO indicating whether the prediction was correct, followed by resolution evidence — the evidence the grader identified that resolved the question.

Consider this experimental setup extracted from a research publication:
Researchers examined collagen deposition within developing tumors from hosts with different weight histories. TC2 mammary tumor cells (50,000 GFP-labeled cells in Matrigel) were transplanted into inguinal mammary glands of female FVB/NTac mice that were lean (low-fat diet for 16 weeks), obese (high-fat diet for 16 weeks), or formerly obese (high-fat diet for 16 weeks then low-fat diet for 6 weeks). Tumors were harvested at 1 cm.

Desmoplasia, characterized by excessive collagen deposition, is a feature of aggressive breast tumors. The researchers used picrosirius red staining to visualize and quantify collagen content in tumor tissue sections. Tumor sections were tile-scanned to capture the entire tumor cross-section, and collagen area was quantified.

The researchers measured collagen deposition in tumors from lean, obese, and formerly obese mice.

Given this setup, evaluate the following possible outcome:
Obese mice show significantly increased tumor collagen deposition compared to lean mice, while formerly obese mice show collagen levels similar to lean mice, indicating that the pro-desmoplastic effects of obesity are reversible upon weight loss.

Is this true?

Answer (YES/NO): YES